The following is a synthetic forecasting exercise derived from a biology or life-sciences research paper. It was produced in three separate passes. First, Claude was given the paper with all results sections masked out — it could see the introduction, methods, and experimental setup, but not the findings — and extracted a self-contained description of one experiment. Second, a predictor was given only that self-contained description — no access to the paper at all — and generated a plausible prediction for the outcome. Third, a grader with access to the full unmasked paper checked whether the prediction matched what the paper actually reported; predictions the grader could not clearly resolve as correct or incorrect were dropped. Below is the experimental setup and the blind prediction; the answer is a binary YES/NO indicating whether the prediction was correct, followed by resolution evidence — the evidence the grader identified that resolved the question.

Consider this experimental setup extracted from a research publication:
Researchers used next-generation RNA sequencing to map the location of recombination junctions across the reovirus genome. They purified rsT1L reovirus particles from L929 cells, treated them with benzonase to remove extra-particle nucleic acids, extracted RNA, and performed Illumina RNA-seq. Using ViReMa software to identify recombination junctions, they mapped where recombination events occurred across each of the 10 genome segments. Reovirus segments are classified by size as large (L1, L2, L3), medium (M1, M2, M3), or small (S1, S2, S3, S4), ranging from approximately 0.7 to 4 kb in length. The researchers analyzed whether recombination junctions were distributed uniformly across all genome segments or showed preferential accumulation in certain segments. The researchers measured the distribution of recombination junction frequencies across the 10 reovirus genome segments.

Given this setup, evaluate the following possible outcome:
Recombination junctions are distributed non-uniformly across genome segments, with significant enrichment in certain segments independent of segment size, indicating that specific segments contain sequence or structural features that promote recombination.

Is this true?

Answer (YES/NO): YES